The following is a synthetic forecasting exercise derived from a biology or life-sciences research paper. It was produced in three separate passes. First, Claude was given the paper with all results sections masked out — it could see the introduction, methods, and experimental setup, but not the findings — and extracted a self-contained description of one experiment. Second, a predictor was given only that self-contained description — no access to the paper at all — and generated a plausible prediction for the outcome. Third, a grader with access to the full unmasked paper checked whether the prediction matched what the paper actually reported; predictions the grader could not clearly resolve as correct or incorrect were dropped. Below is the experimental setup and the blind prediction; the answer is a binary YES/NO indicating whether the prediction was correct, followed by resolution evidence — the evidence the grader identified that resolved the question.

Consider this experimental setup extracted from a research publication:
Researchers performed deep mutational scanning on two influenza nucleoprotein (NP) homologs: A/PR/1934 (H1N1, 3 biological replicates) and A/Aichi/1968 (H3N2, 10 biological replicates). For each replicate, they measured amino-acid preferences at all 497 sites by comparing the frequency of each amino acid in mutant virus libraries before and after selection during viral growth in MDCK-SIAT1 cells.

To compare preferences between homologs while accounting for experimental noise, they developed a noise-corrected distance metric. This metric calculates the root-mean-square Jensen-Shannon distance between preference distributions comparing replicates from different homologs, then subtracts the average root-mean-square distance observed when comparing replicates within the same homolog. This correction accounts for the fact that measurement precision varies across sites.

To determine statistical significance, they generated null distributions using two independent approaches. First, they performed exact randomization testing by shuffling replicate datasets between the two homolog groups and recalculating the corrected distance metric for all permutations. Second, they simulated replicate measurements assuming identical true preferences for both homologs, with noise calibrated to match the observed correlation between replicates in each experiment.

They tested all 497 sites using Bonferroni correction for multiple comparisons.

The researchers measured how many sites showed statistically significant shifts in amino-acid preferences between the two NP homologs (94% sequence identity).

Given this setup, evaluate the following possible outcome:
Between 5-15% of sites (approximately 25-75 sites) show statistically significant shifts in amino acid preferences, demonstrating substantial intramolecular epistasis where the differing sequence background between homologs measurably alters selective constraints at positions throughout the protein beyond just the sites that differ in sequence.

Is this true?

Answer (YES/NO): NO